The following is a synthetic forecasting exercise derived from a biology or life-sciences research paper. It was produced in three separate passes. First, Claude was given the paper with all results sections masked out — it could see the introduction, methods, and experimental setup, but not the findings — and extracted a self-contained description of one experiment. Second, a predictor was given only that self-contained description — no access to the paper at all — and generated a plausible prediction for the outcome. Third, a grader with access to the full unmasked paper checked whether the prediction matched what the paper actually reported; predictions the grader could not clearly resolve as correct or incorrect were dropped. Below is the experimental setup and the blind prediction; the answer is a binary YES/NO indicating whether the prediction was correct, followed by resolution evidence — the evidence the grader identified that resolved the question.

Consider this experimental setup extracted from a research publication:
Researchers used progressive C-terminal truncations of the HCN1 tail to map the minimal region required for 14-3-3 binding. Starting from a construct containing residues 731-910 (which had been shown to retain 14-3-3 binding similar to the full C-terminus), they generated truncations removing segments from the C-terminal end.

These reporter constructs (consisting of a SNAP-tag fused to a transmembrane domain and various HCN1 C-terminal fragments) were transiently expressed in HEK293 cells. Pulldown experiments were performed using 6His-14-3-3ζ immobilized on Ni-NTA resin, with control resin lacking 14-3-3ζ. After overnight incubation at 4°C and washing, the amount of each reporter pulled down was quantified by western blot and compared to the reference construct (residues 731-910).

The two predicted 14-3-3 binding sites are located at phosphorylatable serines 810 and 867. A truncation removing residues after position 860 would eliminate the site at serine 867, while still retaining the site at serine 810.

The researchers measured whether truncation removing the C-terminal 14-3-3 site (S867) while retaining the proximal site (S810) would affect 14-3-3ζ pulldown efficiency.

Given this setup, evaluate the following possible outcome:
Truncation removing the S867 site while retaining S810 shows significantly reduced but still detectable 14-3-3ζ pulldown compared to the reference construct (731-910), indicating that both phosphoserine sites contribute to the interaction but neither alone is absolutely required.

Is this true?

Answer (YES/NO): YES